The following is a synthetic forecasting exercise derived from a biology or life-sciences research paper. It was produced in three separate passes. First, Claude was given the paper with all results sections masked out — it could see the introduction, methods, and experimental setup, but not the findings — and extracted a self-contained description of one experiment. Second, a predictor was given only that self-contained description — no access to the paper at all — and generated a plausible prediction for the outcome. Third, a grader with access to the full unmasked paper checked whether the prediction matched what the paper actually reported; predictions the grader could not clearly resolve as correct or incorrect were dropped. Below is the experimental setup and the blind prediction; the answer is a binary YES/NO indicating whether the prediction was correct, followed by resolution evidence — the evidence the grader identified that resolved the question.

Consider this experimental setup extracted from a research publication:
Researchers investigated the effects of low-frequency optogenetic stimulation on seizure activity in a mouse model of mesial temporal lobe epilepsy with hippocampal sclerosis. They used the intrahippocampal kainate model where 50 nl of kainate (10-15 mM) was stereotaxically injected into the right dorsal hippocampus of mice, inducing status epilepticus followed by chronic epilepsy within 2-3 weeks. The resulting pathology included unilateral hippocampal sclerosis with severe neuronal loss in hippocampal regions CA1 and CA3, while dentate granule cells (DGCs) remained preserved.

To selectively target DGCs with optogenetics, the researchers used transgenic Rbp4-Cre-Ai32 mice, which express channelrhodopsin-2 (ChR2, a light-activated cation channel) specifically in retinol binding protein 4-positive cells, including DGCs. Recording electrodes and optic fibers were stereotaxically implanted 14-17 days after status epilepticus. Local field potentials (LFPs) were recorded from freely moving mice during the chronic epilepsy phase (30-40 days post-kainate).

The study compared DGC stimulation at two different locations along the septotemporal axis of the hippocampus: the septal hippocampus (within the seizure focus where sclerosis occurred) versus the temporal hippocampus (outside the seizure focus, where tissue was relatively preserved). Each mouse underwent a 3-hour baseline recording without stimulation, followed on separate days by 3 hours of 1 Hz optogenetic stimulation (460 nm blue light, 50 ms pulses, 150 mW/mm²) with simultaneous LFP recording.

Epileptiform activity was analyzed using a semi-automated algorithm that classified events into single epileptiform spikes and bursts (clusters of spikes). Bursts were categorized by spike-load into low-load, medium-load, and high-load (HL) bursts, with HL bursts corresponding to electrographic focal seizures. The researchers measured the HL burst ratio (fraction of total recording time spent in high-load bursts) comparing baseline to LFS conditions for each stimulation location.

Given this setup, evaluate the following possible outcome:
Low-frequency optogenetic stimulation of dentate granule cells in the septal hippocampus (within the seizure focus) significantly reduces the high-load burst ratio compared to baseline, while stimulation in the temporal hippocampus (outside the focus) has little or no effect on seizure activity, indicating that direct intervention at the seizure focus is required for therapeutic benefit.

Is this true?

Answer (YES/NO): NO